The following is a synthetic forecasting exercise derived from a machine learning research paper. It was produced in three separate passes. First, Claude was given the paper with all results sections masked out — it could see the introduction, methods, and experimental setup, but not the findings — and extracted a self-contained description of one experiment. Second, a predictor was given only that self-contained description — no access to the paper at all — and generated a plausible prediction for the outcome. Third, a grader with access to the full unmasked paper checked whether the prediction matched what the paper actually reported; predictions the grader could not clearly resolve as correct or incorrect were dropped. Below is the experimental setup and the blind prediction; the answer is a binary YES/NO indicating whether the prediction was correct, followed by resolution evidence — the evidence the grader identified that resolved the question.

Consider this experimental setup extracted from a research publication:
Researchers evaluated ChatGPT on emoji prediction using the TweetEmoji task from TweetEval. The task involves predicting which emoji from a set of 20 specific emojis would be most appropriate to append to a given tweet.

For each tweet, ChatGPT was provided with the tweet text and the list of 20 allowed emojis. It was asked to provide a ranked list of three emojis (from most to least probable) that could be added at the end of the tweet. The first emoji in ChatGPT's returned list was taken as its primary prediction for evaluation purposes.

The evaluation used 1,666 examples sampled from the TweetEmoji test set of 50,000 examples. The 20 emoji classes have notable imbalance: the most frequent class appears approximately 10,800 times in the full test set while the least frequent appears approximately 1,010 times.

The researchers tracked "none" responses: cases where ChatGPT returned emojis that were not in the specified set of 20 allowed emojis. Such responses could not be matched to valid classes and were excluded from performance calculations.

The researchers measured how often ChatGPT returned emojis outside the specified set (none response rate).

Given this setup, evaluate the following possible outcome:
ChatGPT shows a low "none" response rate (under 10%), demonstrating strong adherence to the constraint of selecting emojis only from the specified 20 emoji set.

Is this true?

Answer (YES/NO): YES